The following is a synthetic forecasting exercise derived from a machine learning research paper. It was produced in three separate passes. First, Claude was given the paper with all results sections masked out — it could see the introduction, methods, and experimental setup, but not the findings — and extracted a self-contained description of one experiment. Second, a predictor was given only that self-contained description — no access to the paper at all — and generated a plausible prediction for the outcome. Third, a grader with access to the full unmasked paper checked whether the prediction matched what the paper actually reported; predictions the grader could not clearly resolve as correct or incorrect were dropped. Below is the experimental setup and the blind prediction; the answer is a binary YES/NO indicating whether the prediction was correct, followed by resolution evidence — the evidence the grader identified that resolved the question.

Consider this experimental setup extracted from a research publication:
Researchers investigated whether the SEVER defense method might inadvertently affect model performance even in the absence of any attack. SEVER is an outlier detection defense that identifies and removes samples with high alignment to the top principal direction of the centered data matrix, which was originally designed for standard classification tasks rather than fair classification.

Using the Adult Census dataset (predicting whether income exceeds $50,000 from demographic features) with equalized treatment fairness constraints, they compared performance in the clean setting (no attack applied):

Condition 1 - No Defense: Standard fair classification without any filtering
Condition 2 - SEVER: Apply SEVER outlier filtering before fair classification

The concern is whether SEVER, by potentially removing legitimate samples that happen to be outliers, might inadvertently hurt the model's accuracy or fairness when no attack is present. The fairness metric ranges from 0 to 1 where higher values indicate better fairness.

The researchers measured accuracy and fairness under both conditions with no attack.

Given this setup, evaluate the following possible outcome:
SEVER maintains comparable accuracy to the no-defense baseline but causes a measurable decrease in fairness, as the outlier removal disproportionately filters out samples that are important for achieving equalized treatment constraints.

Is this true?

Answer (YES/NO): NO